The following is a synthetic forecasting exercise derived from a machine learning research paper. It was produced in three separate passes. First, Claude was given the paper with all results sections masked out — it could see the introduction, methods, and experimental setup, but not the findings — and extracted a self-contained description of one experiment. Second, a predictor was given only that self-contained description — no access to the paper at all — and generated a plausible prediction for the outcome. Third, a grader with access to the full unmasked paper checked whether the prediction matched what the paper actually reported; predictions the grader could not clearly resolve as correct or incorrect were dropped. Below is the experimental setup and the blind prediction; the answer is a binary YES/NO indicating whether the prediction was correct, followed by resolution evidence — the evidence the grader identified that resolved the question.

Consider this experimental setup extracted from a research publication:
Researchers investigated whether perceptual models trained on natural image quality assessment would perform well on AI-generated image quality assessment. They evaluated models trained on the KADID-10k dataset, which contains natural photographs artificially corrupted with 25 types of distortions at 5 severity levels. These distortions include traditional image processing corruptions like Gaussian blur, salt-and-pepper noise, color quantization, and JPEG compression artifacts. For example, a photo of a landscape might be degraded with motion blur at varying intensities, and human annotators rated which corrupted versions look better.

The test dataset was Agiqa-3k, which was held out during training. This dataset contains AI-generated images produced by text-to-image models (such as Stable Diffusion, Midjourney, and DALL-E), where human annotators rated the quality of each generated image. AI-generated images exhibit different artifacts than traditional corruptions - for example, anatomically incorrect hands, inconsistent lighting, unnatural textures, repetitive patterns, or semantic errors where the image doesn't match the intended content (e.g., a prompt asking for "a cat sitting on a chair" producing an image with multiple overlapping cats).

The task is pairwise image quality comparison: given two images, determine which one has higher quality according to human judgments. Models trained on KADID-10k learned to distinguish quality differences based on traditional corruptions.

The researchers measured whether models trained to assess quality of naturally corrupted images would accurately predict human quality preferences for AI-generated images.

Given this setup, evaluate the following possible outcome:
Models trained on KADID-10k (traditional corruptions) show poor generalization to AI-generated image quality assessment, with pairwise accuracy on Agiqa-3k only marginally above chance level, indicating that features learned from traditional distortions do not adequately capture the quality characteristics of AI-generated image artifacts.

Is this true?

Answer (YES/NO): NO